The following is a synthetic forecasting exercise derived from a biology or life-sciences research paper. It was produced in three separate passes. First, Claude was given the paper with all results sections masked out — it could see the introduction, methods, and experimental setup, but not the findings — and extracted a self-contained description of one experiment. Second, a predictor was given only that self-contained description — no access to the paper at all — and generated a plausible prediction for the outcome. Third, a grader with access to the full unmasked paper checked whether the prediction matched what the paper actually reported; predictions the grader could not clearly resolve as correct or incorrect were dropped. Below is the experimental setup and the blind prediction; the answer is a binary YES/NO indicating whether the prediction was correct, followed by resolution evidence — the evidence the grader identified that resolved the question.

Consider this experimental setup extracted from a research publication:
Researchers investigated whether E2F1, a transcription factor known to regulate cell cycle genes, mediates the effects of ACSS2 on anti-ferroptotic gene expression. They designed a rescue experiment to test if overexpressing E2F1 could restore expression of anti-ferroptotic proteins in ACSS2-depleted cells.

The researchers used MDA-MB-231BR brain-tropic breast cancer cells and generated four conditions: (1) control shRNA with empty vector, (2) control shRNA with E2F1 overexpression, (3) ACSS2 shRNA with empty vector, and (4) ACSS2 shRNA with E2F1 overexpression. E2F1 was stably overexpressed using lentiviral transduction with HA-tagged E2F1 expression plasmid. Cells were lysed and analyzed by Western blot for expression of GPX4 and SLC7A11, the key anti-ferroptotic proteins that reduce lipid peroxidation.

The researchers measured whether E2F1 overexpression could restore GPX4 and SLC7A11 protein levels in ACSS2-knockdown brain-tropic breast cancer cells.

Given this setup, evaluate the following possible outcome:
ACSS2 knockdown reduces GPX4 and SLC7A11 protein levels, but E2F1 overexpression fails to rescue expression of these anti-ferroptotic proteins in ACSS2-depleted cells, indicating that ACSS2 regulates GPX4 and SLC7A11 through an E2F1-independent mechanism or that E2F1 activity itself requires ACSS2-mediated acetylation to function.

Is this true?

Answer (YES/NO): NO